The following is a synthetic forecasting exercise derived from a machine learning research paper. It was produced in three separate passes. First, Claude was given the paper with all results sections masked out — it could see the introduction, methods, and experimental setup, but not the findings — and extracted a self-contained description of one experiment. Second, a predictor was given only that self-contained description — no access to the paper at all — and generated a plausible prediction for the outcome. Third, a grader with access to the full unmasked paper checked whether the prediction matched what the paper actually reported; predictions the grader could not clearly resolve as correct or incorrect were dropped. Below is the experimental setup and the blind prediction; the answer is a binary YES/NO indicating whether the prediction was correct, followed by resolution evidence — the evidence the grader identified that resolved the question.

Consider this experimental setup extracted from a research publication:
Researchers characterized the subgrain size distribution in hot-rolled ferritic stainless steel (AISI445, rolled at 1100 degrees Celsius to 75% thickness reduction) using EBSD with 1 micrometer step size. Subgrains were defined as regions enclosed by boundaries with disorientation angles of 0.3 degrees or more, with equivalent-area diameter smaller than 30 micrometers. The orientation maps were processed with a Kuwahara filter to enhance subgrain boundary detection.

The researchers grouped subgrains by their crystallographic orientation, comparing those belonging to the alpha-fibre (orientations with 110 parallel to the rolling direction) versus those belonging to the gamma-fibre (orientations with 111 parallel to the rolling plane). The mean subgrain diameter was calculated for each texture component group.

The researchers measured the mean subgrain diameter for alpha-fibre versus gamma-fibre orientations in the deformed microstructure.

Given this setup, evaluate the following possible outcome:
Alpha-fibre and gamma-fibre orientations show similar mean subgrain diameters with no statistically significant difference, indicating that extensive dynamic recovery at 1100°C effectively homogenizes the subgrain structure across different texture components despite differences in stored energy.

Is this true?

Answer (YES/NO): NO